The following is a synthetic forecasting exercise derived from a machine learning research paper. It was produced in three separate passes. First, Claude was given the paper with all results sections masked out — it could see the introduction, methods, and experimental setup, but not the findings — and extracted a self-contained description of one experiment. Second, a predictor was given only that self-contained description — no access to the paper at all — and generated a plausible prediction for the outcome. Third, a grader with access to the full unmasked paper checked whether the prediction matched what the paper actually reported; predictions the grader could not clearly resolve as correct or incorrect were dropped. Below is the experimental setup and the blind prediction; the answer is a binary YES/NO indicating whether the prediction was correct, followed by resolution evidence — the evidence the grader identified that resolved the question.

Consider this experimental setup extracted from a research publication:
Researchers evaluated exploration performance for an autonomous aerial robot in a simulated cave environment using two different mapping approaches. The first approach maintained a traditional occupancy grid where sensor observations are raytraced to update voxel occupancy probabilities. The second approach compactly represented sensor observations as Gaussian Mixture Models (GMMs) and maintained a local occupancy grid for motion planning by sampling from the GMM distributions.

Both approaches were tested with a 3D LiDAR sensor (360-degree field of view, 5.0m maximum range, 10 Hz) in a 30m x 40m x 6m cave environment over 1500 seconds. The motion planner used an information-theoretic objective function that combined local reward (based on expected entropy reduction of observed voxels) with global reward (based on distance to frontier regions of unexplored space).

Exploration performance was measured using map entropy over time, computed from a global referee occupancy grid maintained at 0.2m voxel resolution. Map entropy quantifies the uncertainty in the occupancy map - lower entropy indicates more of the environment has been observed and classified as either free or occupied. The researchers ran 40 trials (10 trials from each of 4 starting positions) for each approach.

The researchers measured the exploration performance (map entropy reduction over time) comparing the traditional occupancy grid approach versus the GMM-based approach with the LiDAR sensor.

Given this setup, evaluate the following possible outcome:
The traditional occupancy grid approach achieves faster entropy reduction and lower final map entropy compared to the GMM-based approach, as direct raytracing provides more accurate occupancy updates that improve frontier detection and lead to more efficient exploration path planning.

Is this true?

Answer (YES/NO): NO